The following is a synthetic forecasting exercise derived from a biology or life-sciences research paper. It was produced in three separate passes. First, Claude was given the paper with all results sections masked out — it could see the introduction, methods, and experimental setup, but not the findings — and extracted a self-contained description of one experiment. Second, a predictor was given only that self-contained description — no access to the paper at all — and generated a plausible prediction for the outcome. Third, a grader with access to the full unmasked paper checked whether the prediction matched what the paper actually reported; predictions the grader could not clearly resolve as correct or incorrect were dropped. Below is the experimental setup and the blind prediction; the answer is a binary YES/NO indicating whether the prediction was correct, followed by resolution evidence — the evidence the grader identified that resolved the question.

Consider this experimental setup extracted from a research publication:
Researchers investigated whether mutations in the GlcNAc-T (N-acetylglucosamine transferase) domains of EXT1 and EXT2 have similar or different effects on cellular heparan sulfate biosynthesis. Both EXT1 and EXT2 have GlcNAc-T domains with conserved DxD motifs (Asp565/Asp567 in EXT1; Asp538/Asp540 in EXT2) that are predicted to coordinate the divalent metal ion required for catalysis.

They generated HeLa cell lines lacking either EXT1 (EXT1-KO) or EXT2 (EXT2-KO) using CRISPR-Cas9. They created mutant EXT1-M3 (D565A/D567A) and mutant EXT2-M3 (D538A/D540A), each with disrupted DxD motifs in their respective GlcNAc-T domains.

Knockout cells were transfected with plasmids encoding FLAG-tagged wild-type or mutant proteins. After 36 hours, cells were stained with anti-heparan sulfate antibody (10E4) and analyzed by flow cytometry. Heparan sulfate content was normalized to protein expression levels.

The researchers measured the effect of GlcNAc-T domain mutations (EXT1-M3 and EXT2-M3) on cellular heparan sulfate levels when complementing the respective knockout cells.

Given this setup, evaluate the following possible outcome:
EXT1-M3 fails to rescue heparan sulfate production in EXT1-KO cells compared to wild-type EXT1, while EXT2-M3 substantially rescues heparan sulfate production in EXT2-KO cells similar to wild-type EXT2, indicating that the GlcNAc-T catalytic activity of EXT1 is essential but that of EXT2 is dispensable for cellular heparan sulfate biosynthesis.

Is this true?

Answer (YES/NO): NO